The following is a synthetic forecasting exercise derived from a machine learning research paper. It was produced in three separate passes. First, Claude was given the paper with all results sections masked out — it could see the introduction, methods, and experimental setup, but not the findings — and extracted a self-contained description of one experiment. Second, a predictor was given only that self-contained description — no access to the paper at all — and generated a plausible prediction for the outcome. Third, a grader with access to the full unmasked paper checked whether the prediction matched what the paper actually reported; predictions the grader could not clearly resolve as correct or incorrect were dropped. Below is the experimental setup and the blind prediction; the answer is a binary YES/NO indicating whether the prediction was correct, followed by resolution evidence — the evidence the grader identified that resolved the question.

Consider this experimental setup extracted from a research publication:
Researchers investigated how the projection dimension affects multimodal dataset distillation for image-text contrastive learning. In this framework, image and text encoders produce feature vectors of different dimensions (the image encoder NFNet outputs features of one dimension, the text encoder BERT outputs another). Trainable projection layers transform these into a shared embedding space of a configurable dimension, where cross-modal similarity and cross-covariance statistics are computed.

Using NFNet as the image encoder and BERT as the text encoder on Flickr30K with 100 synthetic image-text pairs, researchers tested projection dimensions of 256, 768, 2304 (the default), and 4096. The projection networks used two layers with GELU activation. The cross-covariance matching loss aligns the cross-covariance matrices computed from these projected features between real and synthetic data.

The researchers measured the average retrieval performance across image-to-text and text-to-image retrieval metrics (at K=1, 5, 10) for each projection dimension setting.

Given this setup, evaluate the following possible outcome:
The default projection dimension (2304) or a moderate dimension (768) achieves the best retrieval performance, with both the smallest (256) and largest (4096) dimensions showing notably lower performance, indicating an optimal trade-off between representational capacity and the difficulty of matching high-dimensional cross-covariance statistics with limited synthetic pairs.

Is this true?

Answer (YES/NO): NO